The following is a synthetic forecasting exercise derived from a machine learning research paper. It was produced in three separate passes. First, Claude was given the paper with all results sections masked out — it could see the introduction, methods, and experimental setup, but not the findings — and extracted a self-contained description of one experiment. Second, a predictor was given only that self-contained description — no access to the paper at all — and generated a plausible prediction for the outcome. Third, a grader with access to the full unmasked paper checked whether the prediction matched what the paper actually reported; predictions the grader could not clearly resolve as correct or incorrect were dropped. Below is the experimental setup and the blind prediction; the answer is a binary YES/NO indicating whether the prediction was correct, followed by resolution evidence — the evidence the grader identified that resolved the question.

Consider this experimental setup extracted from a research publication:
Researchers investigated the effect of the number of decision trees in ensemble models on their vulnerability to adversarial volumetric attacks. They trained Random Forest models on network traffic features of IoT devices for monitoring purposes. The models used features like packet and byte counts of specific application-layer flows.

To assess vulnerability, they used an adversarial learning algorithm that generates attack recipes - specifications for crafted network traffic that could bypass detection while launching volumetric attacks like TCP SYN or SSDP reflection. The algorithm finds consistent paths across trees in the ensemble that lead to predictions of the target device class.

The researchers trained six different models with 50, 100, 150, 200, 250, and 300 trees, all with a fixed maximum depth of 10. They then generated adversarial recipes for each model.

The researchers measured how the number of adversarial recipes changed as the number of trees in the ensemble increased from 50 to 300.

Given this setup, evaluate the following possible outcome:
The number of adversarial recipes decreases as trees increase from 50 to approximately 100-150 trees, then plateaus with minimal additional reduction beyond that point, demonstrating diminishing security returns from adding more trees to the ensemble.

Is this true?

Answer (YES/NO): NO